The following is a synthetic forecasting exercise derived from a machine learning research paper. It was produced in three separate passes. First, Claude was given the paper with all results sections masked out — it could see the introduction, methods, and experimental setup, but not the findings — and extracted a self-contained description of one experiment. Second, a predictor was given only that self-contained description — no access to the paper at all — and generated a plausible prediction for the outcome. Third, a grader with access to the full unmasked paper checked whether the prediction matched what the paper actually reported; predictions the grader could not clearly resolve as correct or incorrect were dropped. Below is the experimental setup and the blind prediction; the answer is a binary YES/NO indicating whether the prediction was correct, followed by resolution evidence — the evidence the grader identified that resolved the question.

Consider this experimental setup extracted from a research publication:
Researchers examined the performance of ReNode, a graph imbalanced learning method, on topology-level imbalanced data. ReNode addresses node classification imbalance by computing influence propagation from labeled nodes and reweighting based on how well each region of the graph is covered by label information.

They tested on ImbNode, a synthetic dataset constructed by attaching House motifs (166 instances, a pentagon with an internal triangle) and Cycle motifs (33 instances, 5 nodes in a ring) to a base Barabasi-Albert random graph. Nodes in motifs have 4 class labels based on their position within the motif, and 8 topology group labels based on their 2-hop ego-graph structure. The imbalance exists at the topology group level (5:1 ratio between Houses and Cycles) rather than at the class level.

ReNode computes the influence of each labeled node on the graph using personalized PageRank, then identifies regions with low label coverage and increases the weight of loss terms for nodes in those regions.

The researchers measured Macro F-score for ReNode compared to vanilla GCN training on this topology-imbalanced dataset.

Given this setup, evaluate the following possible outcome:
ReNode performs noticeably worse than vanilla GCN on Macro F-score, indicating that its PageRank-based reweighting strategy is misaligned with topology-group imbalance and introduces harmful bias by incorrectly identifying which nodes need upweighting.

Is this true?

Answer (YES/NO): YES